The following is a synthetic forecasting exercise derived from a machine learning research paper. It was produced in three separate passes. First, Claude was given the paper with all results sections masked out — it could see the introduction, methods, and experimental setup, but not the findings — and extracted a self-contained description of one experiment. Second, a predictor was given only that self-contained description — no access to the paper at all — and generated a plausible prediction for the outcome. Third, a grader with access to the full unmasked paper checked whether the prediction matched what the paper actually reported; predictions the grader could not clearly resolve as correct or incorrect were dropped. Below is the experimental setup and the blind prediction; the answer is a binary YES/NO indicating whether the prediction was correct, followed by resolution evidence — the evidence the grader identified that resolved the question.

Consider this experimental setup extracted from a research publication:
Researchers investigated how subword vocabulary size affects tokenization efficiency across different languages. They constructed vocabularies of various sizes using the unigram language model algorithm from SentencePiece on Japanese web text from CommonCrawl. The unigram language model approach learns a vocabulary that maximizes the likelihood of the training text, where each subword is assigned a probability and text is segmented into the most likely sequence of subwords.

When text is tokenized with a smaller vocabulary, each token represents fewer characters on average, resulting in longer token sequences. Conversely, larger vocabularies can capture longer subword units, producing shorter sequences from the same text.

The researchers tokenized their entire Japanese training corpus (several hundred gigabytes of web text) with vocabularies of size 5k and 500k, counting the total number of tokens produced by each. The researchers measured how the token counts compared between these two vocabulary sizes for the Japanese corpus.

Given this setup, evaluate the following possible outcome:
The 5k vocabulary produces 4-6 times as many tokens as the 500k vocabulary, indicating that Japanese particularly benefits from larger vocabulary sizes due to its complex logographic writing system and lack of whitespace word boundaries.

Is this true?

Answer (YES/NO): NO